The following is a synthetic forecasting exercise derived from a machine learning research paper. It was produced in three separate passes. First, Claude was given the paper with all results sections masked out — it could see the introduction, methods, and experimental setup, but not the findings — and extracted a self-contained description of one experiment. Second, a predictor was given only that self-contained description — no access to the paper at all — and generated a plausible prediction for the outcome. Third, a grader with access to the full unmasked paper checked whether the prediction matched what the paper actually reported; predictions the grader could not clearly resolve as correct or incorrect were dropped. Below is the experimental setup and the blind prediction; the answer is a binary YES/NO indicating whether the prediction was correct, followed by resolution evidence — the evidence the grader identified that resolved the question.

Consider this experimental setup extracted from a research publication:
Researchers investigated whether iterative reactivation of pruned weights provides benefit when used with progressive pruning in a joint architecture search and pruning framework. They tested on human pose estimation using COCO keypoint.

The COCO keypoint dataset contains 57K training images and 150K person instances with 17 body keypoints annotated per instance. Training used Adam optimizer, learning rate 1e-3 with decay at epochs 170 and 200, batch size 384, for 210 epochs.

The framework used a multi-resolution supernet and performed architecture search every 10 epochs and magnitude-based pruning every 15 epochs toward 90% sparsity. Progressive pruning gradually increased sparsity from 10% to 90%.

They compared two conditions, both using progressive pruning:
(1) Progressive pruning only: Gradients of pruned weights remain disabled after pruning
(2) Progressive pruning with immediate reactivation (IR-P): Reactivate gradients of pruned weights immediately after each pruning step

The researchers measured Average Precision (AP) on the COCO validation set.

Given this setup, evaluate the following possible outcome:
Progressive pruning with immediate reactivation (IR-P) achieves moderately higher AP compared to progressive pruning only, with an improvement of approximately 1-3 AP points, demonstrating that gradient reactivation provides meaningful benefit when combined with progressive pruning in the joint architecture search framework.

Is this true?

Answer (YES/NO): NO